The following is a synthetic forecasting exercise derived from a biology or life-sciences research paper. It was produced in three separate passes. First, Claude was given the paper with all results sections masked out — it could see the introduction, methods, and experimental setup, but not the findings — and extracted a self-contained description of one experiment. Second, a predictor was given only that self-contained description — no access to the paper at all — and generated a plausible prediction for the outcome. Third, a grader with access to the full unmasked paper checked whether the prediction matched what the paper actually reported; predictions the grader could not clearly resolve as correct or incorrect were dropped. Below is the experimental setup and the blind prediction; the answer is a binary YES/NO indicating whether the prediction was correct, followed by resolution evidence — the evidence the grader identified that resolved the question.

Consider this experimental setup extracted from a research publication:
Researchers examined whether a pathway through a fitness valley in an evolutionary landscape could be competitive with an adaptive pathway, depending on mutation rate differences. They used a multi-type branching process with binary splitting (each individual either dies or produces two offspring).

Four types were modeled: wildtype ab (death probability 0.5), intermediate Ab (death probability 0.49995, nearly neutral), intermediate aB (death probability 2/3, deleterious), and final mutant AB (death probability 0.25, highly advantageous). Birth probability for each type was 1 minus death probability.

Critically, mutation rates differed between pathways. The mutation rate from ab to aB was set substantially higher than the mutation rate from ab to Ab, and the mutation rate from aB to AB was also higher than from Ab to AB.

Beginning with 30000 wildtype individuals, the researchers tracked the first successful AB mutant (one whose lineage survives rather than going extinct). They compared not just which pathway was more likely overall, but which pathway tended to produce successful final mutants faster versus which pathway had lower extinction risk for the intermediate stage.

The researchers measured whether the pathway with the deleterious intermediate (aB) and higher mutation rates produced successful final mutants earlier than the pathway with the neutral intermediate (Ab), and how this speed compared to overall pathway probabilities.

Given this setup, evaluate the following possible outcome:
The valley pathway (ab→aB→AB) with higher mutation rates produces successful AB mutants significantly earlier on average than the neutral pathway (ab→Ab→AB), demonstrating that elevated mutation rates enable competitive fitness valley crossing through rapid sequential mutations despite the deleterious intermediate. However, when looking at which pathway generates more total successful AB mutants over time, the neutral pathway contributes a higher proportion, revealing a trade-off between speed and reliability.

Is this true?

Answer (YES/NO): YES